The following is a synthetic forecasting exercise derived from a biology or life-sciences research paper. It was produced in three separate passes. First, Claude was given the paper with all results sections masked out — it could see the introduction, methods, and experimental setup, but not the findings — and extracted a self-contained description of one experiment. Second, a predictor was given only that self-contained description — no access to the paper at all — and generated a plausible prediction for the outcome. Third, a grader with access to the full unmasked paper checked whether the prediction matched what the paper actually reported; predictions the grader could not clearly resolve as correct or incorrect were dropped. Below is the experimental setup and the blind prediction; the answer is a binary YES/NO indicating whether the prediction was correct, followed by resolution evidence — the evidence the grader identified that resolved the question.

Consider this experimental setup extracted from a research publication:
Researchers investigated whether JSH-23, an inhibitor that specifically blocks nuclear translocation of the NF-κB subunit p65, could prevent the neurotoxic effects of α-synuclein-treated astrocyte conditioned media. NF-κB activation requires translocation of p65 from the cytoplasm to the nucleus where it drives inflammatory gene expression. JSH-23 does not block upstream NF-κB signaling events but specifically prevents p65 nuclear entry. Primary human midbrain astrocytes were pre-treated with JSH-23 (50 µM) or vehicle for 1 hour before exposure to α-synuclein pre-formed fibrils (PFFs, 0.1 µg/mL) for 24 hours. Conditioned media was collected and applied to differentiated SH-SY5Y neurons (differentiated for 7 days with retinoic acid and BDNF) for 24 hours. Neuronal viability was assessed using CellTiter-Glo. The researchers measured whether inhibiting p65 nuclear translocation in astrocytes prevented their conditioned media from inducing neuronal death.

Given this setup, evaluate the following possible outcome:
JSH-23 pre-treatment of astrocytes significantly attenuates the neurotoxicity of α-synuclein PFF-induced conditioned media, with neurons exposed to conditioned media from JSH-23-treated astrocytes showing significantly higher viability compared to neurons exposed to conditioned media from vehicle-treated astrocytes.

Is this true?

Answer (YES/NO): YES